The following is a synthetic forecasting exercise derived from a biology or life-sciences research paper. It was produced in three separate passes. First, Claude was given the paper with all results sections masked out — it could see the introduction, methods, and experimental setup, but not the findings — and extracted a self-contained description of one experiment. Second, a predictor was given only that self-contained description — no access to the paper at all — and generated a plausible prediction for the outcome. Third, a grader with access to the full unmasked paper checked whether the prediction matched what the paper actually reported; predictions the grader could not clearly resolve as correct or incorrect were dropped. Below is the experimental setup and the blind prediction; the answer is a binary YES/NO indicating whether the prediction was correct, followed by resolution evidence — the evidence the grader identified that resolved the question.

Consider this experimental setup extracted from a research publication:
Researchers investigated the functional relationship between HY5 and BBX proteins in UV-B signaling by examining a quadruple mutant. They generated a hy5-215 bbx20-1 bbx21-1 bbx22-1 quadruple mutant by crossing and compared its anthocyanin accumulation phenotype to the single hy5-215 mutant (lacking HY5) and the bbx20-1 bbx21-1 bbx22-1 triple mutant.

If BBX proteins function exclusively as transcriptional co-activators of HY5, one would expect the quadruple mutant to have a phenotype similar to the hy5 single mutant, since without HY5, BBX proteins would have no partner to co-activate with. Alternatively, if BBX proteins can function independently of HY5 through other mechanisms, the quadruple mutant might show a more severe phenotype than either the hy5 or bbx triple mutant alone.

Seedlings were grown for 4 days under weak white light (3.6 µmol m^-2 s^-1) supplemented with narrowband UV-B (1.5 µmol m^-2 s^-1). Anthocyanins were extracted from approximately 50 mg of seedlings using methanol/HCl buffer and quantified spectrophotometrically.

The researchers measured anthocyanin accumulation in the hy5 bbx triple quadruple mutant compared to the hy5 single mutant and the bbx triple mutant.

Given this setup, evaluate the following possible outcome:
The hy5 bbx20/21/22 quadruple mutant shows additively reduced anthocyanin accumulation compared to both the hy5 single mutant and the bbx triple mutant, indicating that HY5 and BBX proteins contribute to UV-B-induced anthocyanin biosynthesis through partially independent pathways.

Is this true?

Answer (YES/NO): YES